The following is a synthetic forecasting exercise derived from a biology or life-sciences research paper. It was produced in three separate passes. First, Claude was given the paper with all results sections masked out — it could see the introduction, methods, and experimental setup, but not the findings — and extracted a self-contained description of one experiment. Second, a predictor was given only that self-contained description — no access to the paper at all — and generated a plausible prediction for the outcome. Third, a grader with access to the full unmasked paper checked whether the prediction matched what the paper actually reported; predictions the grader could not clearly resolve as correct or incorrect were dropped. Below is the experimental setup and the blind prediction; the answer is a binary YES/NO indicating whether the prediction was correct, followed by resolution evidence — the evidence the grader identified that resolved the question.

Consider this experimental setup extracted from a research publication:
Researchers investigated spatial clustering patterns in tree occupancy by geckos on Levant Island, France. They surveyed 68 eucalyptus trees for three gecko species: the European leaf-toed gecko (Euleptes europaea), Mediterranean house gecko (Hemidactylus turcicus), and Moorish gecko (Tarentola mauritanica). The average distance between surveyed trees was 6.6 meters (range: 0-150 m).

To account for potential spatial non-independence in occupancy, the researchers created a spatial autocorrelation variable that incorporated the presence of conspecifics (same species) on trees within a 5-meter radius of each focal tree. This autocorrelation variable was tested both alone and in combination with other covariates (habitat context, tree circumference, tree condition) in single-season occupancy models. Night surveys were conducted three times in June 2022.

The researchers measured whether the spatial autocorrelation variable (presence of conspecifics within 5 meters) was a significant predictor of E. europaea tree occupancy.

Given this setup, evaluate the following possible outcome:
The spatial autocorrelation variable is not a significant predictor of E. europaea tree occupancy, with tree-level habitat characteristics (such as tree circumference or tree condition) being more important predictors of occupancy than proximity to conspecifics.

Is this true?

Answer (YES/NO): NO